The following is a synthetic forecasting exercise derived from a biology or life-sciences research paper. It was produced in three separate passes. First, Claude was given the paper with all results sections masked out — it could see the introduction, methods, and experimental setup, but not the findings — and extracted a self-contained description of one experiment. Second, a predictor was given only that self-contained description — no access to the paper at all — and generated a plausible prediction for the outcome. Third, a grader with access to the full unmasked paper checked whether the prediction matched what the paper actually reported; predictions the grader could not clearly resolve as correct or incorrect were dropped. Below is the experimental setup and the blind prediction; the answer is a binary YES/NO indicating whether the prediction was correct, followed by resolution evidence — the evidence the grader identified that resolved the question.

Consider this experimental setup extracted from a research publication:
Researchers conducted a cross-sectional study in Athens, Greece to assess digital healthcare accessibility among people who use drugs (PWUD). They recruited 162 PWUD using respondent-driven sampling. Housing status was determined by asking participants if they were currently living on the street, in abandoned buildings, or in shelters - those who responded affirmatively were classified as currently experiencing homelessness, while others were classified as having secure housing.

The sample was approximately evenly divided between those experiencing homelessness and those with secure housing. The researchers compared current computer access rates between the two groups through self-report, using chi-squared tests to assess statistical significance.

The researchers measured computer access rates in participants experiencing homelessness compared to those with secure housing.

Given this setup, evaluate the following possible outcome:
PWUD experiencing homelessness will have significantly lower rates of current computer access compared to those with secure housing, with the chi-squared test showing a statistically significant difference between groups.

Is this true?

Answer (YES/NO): YES